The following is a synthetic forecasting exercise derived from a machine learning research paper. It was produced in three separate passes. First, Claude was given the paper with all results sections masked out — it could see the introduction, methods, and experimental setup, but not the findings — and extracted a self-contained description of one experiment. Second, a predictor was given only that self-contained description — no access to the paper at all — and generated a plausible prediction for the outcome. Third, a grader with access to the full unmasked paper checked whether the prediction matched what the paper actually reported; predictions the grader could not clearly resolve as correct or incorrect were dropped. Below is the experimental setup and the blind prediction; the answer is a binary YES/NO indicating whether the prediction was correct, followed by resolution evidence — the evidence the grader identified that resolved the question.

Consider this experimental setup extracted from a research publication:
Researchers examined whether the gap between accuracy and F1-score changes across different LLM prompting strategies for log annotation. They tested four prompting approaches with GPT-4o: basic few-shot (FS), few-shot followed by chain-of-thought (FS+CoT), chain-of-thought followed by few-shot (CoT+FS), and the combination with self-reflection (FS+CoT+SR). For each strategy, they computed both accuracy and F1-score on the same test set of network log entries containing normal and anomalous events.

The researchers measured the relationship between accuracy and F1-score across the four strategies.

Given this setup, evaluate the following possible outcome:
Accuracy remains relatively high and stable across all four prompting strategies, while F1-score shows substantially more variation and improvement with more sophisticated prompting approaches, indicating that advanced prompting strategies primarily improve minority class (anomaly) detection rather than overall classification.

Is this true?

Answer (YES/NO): NO